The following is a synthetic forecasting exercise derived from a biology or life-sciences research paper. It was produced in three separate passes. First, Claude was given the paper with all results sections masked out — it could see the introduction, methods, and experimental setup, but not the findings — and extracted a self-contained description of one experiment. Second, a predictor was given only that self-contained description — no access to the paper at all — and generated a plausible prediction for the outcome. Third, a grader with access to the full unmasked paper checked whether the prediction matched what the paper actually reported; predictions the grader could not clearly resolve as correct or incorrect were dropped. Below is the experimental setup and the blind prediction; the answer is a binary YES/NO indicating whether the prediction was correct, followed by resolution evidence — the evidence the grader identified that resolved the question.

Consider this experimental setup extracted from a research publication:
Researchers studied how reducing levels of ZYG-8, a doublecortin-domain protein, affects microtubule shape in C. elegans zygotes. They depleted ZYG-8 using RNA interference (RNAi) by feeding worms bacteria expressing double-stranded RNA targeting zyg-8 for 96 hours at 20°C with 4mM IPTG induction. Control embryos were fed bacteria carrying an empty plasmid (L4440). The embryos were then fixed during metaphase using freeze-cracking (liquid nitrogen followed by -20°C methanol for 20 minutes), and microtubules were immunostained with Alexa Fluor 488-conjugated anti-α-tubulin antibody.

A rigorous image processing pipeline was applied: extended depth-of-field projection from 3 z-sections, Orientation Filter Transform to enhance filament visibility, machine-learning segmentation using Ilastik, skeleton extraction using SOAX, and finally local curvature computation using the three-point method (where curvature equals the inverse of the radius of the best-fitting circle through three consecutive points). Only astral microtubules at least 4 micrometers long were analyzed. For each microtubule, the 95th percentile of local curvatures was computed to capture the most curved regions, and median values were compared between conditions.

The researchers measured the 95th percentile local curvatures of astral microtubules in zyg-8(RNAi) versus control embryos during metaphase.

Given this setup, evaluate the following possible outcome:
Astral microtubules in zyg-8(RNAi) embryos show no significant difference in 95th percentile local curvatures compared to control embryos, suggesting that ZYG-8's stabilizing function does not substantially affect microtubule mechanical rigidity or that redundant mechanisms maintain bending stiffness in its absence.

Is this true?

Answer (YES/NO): YES